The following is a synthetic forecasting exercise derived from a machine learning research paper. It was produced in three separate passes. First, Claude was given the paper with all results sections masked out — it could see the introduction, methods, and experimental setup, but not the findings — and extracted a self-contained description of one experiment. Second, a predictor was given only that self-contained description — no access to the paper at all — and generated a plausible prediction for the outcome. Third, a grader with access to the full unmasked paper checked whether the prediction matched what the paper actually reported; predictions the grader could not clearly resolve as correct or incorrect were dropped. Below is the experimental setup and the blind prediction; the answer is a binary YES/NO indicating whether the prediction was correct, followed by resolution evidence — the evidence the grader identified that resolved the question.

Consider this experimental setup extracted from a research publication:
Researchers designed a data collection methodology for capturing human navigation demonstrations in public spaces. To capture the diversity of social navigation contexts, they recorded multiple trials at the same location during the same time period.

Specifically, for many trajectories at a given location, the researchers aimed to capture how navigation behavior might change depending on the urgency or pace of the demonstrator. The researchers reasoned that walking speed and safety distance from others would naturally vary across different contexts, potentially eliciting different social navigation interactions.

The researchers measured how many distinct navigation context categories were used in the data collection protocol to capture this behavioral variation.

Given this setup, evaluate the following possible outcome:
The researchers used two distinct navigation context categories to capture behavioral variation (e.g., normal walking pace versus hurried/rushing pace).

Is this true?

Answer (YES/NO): NO